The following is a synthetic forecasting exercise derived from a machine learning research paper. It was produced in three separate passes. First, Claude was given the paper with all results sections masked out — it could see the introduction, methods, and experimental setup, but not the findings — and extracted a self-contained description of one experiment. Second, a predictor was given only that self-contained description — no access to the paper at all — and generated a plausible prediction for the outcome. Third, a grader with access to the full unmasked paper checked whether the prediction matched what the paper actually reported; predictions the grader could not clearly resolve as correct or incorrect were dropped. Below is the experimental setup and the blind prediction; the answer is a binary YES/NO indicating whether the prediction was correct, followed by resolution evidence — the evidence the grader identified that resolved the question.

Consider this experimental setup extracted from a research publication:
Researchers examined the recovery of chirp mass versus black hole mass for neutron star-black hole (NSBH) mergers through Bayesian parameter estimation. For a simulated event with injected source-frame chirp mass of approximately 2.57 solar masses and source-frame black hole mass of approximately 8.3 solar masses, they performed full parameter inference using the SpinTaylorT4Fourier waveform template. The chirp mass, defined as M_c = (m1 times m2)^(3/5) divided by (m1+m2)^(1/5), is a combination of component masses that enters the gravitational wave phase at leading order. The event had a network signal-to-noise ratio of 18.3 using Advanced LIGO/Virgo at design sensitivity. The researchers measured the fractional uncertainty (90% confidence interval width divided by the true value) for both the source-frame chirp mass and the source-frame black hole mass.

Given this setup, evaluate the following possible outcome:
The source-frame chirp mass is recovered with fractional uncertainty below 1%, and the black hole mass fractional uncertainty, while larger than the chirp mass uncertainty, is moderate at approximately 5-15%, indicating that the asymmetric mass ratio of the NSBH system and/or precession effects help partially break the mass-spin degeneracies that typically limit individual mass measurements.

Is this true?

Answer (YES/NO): NO